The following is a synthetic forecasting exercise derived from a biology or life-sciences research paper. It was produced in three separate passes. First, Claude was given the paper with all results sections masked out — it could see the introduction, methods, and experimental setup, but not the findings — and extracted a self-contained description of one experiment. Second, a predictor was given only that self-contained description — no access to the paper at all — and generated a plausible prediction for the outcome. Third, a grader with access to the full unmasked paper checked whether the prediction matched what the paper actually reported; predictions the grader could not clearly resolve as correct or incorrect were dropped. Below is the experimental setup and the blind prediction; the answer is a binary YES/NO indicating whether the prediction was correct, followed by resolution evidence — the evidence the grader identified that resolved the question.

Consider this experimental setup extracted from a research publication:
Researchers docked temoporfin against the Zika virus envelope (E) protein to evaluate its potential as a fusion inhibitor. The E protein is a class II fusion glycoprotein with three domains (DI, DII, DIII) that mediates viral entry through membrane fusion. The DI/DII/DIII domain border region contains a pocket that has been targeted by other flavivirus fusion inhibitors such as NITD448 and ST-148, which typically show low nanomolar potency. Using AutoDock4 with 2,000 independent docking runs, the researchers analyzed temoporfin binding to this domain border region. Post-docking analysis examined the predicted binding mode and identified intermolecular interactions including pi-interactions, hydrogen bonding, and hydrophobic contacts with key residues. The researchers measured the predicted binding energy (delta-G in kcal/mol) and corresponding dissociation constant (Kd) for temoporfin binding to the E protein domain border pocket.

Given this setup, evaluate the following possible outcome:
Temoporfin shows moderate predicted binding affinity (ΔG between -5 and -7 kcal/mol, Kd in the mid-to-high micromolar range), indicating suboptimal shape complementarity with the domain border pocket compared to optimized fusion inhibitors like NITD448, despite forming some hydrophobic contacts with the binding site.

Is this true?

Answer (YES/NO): NO